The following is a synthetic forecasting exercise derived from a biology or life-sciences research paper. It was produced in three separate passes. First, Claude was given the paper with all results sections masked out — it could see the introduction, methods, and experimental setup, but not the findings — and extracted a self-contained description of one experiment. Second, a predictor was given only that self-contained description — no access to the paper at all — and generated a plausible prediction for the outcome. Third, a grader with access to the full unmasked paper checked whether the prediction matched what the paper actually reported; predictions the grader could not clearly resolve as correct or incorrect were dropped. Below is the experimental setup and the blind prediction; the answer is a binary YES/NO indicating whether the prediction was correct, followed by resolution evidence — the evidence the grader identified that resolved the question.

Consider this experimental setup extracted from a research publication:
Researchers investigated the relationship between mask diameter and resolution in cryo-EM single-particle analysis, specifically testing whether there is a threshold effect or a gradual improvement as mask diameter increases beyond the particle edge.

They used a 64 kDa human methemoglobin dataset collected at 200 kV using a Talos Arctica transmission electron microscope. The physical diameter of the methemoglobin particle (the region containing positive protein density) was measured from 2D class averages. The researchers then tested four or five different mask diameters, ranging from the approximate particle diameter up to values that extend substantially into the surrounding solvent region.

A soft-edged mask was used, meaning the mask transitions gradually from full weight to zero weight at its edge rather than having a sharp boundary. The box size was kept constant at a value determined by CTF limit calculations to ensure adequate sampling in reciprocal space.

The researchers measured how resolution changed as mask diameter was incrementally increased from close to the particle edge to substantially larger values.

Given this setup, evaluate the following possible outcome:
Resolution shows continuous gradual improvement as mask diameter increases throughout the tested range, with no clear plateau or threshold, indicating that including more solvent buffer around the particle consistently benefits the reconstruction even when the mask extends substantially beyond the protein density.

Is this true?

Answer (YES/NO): NO